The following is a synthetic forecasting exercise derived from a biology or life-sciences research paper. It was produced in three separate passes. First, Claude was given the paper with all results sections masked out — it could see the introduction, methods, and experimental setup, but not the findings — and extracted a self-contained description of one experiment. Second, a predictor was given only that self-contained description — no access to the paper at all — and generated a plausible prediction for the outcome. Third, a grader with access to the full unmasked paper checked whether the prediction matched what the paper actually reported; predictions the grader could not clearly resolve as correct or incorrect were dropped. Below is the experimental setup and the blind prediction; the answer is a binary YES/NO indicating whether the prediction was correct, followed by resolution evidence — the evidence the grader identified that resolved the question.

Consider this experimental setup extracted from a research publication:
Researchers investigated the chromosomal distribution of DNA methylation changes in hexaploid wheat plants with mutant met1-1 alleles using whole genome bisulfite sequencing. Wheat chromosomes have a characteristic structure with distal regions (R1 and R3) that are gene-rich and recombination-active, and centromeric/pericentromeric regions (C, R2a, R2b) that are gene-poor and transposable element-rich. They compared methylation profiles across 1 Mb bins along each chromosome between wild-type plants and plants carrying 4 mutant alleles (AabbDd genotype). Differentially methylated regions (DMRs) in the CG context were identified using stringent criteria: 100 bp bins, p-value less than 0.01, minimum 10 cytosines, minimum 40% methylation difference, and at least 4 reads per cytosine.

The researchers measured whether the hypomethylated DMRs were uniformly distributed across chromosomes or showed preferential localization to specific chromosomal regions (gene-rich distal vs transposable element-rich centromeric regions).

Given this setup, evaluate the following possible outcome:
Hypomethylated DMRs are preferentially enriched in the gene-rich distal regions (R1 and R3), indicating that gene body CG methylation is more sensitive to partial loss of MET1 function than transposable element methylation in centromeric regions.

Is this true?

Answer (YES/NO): YES